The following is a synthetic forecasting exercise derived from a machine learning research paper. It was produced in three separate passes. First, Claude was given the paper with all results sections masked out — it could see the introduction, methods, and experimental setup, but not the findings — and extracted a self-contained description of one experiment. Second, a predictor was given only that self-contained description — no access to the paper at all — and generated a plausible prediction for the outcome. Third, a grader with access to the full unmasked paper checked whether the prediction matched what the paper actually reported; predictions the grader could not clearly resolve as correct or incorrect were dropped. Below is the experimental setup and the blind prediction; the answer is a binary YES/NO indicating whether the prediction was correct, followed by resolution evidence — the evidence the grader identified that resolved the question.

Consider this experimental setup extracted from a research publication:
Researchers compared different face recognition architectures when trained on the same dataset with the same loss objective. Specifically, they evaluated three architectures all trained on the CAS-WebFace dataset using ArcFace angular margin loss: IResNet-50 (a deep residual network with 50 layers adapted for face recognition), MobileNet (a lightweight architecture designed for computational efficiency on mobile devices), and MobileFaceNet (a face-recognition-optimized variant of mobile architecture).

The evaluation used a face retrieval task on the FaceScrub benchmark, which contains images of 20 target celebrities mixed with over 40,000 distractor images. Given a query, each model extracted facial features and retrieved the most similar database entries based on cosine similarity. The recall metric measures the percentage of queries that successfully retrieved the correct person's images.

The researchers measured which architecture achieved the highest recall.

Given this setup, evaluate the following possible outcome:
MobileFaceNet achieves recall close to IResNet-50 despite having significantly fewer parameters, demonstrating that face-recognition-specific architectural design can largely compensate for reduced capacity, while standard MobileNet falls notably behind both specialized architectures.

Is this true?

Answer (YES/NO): NO